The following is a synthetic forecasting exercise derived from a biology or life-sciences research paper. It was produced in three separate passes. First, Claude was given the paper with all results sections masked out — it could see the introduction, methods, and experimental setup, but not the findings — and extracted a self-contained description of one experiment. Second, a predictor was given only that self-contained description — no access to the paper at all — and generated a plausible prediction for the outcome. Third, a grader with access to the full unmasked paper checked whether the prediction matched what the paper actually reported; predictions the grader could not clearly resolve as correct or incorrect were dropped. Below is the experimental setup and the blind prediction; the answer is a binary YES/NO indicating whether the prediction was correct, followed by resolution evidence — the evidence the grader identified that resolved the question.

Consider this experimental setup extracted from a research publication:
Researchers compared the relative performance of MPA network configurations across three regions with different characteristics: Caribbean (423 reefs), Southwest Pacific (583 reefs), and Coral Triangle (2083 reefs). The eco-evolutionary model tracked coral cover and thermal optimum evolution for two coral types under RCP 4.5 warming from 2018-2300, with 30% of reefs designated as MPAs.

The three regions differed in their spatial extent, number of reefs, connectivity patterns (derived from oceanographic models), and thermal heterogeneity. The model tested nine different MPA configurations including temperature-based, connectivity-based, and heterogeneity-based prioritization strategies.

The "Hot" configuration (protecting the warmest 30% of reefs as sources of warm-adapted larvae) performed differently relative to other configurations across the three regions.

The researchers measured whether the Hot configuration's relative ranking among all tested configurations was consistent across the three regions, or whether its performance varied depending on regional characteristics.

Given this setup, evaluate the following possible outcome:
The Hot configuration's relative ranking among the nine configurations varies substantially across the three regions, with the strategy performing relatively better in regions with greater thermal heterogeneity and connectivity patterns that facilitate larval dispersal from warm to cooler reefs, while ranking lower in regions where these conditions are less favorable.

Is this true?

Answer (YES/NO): NO